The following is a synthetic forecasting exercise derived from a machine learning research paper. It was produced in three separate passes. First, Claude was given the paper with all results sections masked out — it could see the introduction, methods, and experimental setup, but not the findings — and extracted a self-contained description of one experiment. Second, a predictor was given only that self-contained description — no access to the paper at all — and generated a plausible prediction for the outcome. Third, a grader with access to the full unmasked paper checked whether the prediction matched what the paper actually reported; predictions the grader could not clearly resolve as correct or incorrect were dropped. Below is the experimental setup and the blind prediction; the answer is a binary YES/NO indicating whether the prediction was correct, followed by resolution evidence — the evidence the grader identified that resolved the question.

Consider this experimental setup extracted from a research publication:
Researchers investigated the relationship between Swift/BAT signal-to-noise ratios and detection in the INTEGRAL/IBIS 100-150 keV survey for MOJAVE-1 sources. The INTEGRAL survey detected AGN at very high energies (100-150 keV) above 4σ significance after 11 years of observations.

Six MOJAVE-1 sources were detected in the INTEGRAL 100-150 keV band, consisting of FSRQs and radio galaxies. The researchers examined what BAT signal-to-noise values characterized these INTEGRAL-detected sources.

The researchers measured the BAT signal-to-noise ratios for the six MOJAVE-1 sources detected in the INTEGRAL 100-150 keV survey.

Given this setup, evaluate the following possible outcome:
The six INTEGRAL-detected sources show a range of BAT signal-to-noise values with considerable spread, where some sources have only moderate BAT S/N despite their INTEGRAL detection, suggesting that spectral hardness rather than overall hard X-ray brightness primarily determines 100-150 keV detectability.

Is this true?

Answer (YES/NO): NO